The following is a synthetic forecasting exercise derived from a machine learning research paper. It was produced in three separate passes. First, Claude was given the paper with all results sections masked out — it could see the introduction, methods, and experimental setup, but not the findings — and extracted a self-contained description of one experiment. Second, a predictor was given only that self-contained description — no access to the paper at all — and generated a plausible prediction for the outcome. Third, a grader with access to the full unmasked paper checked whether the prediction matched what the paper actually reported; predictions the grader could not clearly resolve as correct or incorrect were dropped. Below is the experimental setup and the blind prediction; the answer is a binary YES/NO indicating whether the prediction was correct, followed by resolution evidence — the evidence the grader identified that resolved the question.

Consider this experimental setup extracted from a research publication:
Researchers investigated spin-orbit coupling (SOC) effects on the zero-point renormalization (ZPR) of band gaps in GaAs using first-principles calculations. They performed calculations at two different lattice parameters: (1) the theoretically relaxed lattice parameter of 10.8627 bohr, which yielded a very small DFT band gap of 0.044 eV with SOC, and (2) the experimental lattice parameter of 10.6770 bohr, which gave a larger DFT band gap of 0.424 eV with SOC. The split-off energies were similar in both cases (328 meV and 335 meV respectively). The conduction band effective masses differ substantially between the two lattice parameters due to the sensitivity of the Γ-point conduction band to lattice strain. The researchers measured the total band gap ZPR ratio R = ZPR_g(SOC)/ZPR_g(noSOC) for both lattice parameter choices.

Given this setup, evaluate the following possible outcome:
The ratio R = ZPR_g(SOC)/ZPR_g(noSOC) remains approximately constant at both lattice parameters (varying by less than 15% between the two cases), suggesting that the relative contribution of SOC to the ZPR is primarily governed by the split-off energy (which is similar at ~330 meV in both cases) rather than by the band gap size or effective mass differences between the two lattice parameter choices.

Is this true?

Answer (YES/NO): YES